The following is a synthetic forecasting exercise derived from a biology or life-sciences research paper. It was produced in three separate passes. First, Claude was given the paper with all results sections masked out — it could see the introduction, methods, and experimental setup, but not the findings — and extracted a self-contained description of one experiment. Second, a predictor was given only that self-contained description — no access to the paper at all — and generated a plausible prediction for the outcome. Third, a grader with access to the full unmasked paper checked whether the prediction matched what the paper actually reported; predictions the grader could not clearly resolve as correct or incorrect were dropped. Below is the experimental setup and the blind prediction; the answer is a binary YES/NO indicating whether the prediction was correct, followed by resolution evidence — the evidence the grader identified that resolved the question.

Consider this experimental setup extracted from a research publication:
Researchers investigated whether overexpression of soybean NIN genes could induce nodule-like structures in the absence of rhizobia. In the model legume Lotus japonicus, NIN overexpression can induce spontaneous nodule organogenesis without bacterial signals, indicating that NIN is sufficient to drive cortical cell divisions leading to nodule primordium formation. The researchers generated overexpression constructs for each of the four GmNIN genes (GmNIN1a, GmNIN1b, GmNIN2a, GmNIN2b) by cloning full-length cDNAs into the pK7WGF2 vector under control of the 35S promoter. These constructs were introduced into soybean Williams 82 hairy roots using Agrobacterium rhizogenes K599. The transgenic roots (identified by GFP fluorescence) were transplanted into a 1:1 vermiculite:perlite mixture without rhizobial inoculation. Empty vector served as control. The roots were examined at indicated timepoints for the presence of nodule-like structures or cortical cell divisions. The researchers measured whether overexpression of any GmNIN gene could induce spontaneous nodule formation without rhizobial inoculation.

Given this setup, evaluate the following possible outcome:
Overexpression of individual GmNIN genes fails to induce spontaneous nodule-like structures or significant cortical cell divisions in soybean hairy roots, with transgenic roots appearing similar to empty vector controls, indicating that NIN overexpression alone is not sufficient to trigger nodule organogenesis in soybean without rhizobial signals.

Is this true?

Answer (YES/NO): NO